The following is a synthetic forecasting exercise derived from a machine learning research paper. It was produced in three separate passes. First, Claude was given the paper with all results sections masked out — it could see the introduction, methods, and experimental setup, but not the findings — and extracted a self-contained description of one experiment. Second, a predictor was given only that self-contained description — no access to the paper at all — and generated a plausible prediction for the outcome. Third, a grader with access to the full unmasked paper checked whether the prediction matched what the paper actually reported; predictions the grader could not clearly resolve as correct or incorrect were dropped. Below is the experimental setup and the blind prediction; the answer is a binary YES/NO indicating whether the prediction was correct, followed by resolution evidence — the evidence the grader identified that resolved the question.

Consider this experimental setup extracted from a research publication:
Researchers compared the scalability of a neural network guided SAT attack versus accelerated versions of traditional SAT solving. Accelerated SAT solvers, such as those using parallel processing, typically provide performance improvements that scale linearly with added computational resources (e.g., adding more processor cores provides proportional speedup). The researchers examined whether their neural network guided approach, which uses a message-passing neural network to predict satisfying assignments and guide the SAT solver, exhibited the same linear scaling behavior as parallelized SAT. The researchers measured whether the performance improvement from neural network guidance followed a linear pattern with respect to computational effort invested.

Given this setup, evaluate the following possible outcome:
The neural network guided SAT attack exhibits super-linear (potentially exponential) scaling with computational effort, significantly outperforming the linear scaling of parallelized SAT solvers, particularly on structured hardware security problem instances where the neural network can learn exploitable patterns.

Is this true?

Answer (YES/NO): YES